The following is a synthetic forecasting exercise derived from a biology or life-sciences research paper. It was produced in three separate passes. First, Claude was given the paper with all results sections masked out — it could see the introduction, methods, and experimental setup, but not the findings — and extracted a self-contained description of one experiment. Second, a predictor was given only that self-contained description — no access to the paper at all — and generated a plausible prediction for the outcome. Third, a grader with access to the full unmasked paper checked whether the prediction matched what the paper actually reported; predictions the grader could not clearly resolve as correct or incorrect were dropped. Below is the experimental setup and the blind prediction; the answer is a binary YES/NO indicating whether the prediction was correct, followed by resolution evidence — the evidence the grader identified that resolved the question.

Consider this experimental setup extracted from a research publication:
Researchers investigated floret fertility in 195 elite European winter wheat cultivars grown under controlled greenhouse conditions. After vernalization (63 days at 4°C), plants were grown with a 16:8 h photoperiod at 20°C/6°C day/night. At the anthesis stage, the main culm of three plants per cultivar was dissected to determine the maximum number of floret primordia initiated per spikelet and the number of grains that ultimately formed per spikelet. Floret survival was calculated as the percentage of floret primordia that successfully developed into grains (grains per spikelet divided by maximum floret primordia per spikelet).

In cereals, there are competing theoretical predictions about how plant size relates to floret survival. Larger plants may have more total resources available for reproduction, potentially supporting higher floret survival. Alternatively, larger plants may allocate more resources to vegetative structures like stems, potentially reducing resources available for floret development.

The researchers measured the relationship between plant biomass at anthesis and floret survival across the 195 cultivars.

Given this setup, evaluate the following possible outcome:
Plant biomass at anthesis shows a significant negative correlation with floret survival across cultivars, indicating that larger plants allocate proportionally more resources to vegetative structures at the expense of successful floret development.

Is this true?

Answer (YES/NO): YES